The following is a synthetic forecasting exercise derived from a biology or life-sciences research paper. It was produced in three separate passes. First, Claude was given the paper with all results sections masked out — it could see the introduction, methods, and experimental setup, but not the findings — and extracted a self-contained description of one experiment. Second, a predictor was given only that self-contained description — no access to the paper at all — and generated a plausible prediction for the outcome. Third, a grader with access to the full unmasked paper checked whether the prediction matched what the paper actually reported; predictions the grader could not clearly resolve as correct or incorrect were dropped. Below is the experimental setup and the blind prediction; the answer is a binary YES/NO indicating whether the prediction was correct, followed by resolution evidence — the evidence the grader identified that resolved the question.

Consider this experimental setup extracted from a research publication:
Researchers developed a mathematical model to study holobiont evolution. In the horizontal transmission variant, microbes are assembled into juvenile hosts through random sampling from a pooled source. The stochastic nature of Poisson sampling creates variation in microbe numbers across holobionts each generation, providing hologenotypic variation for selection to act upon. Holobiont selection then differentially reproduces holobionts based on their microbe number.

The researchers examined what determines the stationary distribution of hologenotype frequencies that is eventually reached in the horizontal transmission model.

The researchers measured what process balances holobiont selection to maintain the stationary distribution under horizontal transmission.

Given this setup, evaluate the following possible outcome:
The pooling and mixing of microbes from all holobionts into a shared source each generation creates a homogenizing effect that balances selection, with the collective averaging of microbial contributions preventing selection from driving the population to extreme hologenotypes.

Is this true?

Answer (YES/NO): NO